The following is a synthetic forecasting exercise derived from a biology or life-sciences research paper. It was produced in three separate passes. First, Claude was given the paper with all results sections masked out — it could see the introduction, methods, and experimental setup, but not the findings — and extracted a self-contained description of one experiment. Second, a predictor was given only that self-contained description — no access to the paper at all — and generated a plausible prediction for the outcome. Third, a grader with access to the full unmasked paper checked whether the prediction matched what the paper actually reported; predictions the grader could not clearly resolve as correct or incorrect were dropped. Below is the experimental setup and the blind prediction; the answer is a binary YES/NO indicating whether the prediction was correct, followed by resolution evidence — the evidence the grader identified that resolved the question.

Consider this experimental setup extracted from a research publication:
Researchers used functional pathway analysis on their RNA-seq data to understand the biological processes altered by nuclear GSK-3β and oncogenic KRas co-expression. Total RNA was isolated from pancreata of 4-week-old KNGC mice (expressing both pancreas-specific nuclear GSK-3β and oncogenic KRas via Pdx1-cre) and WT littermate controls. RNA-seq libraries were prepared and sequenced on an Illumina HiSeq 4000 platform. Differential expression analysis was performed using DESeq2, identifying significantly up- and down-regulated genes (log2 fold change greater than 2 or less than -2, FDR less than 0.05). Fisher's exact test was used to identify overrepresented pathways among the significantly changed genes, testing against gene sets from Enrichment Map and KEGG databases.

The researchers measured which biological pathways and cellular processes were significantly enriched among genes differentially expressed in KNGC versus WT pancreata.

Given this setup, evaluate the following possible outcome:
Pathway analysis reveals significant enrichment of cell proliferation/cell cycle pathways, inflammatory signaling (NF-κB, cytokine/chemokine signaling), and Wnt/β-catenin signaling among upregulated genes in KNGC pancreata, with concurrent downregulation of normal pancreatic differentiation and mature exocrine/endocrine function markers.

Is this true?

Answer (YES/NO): NO